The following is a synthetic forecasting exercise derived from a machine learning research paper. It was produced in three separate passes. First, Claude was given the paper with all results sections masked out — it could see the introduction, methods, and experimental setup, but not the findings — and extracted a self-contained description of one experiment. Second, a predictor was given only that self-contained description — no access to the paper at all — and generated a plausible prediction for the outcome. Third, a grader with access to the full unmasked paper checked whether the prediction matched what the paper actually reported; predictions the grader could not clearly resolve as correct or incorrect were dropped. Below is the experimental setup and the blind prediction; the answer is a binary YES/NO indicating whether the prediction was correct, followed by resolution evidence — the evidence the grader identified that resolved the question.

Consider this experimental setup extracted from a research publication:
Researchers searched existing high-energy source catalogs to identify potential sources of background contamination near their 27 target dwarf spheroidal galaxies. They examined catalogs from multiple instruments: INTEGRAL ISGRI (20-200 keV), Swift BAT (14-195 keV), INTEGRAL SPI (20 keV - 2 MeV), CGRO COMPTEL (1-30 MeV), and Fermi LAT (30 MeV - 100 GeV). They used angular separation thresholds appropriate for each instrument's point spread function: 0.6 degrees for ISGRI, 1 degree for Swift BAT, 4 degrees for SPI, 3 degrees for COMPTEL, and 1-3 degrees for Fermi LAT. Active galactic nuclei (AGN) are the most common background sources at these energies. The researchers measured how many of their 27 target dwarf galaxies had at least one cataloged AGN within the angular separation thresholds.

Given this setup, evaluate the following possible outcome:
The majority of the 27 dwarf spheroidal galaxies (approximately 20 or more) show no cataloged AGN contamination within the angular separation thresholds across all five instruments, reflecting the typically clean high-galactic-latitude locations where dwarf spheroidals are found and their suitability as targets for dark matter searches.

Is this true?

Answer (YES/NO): NO